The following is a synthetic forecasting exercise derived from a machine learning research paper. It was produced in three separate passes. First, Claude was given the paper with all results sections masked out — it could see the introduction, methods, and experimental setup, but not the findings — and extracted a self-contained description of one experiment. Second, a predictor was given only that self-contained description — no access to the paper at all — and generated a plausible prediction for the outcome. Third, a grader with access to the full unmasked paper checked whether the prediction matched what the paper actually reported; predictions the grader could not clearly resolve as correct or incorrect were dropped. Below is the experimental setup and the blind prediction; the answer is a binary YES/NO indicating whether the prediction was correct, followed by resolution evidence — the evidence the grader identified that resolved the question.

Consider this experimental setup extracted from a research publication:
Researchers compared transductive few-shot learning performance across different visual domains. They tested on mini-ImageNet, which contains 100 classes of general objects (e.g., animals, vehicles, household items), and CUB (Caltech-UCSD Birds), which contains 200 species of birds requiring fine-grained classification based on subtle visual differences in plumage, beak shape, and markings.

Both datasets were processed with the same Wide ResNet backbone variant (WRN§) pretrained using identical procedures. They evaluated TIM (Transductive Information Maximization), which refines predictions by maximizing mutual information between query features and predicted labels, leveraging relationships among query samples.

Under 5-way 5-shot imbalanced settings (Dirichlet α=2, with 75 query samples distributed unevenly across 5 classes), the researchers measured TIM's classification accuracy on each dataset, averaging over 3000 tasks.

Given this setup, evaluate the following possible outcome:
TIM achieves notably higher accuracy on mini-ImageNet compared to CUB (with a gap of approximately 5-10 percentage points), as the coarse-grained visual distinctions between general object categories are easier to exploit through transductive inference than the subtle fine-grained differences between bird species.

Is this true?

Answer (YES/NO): NO